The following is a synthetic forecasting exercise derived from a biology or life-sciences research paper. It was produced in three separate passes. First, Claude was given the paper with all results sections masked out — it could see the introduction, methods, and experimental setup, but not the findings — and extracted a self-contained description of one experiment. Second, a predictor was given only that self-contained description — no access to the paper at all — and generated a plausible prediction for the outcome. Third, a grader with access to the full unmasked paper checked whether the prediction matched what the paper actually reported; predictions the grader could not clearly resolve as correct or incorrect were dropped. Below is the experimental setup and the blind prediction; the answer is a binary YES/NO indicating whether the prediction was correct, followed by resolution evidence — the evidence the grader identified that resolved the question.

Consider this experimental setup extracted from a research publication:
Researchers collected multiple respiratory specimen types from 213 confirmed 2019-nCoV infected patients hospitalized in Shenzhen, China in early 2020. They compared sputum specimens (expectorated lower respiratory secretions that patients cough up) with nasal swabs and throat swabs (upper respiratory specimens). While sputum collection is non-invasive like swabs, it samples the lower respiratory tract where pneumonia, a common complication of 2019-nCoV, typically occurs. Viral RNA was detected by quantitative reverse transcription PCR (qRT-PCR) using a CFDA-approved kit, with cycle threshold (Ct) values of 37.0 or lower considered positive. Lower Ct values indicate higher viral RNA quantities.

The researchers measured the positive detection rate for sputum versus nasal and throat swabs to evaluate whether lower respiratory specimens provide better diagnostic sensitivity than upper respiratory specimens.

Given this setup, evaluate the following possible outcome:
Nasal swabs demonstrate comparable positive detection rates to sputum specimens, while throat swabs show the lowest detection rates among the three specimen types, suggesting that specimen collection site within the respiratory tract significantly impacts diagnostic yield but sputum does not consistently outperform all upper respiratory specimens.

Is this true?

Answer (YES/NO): NO